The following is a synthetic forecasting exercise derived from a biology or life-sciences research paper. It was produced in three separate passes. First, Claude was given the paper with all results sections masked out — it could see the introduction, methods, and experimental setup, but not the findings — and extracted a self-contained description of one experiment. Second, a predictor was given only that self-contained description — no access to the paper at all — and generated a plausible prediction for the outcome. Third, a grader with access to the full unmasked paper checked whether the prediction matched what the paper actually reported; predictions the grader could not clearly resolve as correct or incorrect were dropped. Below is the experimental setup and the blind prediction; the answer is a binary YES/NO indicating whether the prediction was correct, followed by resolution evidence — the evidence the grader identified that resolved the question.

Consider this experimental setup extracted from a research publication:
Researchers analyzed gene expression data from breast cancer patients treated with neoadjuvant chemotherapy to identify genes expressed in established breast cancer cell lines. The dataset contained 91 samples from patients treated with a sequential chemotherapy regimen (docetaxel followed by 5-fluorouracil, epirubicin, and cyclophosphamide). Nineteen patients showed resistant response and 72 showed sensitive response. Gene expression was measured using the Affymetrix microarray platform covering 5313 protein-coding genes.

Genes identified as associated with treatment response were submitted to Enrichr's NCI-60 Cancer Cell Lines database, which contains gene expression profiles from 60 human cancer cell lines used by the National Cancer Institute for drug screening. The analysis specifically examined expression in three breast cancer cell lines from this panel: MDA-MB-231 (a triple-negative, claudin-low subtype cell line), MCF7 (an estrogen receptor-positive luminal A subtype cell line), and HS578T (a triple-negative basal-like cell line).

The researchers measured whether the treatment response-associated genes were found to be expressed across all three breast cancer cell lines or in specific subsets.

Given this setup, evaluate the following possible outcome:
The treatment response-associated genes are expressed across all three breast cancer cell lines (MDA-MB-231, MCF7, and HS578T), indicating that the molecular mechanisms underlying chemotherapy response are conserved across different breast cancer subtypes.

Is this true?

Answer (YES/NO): NO